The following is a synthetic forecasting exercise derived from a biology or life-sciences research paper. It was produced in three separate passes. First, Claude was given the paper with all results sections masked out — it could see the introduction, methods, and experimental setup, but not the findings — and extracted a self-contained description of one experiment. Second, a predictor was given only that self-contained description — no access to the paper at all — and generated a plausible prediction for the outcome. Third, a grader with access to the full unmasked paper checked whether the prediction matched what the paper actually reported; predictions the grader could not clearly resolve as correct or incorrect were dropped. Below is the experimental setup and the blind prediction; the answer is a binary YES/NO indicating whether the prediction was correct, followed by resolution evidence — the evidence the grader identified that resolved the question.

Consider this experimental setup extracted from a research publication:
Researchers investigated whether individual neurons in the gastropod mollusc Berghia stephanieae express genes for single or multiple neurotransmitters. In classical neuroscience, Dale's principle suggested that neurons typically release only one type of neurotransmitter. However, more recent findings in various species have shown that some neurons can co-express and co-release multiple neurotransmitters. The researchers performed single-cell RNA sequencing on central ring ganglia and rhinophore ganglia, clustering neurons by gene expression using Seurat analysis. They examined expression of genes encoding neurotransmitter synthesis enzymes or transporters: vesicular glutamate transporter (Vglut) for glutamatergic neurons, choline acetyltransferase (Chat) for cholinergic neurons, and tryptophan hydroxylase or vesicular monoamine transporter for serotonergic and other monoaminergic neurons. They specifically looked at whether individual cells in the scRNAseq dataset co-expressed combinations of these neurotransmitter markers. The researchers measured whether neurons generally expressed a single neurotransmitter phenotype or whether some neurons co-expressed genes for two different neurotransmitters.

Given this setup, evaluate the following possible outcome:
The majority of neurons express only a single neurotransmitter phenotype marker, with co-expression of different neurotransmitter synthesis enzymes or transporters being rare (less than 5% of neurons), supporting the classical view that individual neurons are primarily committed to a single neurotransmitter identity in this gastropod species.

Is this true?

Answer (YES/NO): YES